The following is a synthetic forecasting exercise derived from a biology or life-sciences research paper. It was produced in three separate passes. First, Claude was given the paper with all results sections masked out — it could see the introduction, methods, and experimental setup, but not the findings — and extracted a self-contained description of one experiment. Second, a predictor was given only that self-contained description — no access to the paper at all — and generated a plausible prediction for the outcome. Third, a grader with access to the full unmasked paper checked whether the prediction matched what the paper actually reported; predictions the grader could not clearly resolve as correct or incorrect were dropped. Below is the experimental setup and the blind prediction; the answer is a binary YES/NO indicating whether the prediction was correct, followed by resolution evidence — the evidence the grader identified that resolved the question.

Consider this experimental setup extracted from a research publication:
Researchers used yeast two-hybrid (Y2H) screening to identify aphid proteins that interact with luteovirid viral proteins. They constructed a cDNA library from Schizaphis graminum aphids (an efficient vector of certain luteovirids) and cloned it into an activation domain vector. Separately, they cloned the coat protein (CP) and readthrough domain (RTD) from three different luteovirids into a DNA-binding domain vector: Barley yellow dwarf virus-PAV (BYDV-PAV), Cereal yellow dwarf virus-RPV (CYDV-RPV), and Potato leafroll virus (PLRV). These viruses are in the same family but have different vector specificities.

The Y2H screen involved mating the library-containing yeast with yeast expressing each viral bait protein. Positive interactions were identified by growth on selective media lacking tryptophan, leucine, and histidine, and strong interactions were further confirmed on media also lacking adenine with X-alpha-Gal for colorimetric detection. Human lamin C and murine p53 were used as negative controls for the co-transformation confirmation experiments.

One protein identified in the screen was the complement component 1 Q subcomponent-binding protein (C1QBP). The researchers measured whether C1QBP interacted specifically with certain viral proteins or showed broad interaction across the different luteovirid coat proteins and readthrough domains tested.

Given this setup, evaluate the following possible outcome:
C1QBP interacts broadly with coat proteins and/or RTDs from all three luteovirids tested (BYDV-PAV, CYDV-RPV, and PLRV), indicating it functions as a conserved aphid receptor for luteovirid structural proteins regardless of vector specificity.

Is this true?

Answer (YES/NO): YES